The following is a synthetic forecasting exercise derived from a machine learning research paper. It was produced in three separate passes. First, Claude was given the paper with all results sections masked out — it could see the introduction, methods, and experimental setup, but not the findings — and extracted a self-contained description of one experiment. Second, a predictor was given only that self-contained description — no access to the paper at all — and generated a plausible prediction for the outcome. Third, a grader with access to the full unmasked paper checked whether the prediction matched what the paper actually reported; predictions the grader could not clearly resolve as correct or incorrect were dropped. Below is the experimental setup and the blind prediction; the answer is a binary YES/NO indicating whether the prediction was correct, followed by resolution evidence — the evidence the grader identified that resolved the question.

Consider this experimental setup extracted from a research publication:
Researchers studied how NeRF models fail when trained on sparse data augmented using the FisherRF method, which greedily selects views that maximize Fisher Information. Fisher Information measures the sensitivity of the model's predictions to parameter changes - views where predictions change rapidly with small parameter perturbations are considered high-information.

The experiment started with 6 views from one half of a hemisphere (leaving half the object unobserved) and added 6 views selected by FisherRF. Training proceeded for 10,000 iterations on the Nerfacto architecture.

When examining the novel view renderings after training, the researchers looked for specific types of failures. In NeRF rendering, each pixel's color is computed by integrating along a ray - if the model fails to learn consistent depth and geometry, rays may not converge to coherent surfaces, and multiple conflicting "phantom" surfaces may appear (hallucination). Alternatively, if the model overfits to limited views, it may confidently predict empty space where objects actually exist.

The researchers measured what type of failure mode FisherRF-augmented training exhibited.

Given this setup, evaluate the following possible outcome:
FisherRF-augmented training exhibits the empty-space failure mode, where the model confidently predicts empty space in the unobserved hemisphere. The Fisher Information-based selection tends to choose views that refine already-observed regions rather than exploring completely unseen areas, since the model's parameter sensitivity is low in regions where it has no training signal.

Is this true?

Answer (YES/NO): NO